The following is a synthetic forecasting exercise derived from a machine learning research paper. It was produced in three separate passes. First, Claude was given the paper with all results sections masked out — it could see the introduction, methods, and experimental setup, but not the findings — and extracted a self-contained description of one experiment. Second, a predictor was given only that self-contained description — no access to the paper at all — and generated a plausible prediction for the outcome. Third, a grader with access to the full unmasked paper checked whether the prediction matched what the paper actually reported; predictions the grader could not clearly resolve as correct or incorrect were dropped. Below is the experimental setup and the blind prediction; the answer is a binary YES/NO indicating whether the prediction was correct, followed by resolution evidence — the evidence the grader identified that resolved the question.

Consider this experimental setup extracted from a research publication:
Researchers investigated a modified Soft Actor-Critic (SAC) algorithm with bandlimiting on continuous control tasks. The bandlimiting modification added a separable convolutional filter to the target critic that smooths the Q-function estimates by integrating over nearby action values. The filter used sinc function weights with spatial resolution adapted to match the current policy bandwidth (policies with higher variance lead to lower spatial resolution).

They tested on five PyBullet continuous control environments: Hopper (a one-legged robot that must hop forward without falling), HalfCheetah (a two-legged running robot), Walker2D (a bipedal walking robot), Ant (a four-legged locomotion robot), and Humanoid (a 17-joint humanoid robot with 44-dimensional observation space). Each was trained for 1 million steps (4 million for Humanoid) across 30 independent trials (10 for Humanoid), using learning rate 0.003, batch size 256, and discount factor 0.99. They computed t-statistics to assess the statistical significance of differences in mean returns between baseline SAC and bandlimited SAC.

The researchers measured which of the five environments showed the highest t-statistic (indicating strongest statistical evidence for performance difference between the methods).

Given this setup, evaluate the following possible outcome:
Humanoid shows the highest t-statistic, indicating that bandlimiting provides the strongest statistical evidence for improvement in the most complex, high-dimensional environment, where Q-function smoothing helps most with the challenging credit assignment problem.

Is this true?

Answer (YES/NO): NO